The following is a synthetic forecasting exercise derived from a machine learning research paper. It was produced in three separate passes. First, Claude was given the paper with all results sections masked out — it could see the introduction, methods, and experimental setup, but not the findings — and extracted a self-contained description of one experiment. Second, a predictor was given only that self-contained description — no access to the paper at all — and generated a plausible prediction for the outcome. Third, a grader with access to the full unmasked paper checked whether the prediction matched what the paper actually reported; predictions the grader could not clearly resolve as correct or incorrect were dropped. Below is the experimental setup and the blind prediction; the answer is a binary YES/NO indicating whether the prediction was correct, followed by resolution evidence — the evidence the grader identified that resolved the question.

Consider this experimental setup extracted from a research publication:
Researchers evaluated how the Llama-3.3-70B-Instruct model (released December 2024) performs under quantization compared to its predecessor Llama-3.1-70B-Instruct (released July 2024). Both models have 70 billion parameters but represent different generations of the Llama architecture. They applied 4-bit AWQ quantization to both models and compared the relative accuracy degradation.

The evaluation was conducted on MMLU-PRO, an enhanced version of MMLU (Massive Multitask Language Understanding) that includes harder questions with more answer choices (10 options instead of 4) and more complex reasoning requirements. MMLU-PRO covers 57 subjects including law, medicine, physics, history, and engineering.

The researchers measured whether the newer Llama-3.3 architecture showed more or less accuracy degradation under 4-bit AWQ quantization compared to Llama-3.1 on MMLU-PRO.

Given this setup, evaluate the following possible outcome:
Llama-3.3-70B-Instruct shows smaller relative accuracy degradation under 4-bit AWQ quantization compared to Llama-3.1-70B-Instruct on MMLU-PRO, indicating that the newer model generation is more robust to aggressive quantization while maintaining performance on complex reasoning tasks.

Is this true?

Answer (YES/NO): NO